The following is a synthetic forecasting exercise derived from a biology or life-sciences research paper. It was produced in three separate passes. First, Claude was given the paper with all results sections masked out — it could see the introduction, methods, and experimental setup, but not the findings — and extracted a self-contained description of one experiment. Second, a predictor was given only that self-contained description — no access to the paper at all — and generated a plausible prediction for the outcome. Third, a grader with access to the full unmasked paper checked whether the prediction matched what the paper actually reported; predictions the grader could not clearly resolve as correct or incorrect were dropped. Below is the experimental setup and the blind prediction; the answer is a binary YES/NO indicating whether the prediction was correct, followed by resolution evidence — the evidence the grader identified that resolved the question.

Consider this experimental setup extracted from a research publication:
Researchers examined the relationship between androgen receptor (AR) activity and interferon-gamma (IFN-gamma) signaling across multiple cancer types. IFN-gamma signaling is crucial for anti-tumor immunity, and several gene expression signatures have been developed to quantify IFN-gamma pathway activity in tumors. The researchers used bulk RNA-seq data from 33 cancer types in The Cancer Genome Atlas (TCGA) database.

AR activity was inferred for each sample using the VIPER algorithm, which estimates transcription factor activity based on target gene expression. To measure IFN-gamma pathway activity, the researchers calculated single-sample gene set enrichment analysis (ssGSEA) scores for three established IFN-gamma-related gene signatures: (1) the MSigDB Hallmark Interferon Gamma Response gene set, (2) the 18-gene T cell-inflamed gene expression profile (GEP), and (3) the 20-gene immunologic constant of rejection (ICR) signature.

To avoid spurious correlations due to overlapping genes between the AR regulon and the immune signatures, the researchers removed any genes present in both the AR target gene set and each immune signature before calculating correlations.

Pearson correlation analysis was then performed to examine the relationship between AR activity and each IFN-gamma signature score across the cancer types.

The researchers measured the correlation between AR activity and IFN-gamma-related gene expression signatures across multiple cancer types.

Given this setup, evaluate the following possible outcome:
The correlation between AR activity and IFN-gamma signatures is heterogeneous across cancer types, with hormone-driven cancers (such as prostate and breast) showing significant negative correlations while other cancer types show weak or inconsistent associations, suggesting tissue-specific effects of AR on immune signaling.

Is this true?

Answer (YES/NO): NO